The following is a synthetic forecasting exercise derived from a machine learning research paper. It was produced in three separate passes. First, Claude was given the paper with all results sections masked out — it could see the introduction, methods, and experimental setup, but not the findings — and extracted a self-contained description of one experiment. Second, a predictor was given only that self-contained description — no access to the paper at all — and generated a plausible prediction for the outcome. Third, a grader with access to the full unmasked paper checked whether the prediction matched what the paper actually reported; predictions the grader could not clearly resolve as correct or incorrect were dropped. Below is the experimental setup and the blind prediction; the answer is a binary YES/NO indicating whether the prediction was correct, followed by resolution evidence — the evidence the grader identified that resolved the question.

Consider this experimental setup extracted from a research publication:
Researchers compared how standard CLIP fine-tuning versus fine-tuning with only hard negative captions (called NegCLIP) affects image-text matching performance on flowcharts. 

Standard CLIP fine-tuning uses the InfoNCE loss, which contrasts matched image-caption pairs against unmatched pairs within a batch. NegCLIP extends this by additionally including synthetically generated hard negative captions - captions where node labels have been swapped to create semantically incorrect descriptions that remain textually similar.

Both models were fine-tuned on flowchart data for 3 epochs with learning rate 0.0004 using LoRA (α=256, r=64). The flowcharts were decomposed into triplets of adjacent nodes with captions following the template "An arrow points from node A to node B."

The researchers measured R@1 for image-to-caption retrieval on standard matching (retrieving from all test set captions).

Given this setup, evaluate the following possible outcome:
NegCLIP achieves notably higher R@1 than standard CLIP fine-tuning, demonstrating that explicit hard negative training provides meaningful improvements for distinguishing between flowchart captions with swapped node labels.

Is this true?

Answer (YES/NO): NO